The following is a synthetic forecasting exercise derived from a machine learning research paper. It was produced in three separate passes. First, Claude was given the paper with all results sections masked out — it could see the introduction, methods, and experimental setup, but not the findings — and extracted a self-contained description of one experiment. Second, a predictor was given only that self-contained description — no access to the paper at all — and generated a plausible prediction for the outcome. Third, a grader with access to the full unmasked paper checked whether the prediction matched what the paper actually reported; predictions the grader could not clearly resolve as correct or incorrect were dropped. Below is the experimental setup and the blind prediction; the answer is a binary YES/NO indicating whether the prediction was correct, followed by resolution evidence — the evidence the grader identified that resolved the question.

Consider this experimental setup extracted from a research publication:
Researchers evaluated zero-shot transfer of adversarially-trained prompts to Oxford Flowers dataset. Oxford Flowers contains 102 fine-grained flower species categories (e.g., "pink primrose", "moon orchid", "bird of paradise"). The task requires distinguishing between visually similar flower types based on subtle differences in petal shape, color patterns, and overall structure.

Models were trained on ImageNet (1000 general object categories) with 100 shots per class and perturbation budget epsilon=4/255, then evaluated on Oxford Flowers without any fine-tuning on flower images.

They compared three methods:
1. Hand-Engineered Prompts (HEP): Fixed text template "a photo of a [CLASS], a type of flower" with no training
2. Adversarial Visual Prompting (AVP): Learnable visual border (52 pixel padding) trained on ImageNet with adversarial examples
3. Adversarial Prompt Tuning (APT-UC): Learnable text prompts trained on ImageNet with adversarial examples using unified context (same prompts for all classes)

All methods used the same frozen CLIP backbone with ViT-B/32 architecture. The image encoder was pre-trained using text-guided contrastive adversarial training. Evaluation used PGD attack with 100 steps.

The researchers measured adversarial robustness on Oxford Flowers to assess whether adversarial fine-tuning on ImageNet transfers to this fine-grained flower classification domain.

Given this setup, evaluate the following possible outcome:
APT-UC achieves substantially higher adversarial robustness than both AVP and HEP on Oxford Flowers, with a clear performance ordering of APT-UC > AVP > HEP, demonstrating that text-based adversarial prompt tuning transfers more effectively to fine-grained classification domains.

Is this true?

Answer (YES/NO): NO